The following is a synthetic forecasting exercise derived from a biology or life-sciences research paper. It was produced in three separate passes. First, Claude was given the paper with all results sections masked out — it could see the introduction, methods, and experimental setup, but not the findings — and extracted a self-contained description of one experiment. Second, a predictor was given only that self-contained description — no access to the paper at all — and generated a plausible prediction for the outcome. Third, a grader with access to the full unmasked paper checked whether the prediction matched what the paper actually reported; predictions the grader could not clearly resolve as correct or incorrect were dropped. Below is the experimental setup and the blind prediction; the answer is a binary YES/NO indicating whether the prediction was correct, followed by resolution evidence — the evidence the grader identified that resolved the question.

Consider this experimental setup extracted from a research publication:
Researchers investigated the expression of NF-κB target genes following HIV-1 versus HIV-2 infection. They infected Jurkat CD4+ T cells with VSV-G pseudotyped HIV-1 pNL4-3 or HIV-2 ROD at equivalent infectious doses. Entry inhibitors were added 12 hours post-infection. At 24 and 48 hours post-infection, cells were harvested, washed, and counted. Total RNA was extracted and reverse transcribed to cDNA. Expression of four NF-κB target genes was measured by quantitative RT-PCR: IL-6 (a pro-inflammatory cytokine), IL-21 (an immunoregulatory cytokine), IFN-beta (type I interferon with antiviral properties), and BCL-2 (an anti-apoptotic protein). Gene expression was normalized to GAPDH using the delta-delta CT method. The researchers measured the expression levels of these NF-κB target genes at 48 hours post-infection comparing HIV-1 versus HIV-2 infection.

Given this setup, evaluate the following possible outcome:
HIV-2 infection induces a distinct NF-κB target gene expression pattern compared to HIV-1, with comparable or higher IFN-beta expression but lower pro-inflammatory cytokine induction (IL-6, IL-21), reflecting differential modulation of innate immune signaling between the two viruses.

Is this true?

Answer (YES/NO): NO